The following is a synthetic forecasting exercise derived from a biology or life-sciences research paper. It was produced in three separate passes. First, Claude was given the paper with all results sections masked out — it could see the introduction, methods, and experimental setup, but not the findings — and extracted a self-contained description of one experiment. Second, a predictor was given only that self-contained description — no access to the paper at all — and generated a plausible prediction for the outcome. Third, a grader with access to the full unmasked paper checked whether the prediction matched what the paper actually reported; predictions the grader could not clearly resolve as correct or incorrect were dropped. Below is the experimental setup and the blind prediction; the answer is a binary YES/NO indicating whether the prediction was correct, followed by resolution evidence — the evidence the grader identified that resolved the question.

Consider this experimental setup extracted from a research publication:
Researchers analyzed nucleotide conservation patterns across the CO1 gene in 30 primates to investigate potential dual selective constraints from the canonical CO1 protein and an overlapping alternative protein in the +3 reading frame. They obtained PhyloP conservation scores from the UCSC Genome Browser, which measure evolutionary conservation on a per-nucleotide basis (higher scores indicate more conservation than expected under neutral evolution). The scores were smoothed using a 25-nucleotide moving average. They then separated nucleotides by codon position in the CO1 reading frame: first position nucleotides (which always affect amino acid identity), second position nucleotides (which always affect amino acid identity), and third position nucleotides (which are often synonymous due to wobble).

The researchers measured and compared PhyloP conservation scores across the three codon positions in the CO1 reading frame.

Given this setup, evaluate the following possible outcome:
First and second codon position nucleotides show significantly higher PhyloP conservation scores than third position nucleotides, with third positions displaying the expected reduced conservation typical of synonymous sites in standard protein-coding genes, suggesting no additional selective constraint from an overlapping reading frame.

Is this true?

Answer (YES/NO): YES